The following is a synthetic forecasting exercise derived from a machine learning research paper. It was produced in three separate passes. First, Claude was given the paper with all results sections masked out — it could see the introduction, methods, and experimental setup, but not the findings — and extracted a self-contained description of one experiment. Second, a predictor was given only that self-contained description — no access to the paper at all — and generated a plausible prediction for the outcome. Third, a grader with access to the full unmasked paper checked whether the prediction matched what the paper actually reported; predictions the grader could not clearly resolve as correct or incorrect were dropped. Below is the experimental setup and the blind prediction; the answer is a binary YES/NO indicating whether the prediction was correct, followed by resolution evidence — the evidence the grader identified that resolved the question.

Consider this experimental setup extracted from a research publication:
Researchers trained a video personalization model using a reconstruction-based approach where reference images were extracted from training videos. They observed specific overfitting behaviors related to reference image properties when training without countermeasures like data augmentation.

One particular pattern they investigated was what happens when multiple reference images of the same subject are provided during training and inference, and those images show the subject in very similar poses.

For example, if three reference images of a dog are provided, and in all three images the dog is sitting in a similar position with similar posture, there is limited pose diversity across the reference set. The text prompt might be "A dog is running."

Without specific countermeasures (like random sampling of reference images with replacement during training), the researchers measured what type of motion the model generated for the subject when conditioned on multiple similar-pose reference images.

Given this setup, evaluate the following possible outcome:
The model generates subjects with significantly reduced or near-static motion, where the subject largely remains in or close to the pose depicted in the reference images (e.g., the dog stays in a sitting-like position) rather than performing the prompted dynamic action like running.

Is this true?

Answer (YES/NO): YES